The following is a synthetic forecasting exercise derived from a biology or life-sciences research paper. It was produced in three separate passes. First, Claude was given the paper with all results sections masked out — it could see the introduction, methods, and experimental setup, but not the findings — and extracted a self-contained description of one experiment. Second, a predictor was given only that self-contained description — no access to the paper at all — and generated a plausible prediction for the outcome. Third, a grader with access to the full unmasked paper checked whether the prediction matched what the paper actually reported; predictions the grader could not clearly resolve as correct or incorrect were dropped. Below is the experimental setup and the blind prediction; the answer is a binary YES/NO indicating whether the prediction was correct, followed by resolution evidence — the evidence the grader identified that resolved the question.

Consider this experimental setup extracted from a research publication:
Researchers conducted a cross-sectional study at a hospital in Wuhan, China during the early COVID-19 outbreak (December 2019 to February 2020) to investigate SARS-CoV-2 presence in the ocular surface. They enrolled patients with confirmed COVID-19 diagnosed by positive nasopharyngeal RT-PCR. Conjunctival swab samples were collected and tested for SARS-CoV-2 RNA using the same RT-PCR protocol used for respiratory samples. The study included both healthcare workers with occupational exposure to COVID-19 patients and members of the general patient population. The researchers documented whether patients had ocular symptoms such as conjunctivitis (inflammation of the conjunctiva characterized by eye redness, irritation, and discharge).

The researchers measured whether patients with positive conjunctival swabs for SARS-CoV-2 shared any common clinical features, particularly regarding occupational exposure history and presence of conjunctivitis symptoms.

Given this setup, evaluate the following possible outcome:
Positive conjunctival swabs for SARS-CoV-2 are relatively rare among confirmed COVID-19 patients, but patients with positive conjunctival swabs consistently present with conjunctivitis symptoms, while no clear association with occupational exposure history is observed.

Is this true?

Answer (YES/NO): NO